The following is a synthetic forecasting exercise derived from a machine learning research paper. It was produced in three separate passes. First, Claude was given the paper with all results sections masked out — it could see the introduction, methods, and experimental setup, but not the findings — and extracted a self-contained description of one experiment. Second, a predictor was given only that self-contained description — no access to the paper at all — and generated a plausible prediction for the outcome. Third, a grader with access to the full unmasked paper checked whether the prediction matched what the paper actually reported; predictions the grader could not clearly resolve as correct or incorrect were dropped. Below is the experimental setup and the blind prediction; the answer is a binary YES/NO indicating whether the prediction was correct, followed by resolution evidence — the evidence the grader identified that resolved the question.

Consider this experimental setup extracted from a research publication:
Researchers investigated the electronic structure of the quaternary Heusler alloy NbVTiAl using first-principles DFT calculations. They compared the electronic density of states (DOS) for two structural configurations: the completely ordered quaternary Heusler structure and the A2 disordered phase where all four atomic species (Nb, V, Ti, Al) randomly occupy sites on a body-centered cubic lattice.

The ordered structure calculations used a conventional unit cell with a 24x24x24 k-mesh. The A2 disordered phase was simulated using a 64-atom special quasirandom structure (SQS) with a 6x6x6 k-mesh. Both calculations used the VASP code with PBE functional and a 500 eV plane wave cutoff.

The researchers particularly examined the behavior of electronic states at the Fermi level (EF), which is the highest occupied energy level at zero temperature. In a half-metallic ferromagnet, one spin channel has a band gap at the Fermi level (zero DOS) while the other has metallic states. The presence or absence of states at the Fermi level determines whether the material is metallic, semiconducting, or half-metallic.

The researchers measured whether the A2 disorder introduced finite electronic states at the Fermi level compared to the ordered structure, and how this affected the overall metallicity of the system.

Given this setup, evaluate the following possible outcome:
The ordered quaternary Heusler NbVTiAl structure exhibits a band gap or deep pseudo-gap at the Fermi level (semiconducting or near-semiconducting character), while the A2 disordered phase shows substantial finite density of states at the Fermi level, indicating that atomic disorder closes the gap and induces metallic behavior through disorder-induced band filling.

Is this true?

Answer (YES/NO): NO